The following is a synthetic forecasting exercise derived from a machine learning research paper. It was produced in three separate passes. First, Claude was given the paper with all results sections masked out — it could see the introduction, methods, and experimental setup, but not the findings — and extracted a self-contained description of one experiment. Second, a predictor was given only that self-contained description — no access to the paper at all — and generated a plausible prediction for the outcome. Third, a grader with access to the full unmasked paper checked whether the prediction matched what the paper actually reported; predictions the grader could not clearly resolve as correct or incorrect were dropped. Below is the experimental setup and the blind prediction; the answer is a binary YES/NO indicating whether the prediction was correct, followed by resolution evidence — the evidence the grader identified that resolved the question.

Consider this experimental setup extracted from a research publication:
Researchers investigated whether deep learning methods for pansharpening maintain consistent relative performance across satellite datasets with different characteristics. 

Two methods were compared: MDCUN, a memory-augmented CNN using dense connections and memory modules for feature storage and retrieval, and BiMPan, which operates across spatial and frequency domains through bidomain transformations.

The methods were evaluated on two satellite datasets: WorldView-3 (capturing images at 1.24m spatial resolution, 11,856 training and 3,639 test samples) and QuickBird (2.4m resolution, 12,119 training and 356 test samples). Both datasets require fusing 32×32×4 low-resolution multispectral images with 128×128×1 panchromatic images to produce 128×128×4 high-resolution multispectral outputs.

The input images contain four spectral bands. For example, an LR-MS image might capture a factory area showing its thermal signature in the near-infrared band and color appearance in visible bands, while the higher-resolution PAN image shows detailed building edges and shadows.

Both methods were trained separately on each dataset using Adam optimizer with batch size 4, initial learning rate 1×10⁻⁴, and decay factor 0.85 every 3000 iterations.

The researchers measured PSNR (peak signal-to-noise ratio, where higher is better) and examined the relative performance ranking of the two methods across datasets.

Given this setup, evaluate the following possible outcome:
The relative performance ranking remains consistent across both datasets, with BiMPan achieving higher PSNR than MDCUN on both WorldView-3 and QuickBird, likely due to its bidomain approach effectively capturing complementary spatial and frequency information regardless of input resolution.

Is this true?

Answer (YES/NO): NO